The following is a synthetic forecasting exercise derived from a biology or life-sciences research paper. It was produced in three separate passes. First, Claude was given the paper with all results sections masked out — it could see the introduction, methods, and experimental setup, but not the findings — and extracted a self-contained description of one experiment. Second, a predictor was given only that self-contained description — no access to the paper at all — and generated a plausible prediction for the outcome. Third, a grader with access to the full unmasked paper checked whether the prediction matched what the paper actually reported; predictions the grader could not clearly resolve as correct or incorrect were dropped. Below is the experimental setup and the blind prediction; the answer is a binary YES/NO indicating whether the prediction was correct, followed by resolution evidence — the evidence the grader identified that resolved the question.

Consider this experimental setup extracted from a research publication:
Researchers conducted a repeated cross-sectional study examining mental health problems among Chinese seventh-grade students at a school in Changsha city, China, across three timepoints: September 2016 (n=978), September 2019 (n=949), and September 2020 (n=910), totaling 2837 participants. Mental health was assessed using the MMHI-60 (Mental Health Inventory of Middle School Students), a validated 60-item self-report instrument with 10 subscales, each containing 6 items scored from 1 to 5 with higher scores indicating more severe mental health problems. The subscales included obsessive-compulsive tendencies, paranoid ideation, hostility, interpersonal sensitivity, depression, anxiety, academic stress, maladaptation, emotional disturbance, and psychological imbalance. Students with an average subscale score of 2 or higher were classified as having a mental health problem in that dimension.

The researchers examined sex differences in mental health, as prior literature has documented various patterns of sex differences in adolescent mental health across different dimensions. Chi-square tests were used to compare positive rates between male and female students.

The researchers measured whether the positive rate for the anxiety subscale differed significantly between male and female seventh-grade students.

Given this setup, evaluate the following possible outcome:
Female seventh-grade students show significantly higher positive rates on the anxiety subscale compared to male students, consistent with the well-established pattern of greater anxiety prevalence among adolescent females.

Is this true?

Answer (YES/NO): YES